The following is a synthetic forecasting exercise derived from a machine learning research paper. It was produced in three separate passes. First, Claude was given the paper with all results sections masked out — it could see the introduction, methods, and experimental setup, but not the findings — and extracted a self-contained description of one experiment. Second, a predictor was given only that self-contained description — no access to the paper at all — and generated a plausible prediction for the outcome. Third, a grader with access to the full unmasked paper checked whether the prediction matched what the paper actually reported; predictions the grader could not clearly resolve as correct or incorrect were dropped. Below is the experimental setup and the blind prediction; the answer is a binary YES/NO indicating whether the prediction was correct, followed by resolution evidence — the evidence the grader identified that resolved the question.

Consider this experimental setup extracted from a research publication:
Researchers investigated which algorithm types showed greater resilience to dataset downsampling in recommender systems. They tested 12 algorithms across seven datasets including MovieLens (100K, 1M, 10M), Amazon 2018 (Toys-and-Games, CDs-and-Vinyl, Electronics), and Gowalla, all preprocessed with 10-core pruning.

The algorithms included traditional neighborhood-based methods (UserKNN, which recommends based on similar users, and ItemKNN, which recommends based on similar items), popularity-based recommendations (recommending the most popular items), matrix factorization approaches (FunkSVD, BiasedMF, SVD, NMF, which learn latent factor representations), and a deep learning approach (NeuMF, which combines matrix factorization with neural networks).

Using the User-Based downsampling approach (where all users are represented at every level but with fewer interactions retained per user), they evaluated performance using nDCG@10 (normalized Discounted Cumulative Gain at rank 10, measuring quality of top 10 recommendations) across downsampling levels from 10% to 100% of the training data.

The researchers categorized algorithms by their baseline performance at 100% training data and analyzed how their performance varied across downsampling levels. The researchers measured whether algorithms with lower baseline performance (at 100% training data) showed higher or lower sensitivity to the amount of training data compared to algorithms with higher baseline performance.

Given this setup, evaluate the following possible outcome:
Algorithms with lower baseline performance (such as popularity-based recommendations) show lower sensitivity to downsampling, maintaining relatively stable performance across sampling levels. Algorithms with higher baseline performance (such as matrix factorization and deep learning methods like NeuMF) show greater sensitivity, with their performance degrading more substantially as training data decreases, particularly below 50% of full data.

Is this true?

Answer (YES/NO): YES